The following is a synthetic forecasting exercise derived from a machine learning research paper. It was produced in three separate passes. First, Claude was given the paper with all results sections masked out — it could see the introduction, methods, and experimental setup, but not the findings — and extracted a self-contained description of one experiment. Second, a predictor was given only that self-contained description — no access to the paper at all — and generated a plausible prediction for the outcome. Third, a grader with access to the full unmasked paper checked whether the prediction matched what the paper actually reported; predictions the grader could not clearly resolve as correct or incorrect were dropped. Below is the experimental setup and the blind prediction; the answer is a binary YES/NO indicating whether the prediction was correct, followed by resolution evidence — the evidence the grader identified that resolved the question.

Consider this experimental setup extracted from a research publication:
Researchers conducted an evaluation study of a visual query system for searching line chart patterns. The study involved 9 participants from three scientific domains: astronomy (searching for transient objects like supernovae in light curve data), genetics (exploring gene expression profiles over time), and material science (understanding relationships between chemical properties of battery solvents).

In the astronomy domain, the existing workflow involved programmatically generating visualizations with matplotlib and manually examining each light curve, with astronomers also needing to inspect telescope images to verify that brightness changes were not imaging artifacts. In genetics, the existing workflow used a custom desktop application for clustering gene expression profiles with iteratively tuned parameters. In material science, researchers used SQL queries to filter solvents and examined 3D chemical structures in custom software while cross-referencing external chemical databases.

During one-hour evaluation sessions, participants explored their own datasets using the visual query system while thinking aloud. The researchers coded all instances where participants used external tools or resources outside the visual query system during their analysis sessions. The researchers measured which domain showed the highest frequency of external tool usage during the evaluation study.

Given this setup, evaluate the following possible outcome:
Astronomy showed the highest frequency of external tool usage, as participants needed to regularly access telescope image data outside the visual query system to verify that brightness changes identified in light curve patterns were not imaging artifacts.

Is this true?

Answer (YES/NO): YES